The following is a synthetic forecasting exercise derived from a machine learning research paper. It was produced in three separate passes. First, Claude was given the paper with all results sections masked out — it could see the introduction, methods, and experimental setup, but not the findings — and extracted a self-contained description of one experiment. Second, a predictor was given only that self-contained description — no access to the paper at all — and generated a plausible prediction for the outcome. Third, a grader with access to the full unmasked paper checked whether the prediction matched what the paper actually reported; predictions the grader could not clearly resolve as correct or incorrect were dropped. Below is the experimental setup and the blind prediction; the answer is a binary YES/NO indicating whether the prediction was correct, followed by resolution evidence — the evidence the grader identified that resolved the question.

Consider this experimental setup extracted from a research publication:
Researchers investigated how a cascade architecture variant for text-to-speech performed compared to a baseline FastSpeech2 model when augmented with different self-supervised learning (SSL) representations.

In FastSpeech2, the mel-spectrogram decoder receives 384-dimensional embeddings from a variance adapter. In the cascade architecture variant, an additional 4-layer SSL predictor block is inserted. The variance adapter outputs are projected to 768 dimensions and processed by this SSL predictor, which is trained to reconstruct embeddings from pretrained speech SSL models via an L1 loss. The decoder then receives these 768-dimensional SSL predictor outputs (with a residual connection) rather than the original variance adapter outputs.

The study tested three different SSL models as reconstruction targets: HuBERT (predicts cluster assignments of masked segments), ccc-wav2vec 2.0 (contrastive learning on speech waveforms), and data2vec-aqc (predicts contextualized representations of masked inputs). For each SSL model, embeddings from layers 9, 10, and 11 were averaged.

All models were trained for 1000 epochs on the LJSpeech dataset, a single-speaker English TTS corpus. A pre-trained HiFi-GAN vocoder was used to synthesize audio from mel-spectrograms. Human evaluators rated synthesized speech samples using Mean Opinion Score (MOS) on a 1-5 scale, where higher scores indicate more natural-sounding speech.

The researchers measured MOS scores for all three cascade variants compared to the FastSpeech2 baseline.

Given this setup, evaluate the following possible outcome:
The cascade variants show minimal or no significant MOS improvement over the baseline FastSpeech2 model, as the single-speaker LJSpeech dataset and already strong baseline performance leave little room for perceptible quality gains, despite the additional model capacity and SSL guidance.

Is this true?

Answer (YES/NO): NO